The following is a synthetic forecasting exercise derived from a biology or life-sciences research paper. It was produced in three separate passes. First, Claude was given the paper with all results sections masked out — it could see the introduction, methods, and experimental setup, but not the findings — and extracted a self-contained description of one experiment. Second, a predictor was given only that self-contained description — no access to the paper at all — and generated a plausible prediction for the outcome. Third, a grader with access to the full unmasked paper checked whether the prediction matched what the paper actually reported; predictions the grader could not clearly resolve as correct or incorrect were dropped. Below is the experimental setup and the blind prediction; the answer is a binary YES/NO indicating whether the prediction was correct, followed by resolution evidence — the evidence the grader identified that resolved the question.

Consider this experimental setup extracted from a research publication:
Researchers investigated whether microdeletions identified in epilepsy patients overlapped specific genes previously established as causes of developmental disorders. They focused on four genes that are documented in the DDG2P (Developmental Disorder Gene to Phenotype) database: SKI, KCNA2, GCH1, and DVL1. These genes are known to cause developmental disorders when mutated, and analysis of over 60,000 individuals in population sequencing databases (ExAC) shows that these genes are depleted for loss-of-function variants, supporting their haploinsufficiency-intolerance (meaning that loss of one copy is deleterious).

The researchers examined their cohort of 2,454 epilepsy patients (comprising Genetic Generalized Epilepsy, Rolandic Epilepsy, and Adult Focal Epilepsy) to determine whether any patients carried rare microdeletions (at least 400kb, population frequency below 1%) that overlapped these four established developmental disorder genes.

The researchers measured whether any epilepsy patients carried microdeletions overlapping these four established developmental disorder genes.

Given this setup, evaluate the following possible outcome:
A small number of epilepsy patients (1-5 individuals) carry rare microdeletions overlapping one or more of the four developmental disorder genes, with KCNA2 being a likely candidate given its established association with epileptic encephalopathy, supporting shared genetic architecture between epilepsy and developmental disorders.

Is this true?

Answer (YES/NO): YES